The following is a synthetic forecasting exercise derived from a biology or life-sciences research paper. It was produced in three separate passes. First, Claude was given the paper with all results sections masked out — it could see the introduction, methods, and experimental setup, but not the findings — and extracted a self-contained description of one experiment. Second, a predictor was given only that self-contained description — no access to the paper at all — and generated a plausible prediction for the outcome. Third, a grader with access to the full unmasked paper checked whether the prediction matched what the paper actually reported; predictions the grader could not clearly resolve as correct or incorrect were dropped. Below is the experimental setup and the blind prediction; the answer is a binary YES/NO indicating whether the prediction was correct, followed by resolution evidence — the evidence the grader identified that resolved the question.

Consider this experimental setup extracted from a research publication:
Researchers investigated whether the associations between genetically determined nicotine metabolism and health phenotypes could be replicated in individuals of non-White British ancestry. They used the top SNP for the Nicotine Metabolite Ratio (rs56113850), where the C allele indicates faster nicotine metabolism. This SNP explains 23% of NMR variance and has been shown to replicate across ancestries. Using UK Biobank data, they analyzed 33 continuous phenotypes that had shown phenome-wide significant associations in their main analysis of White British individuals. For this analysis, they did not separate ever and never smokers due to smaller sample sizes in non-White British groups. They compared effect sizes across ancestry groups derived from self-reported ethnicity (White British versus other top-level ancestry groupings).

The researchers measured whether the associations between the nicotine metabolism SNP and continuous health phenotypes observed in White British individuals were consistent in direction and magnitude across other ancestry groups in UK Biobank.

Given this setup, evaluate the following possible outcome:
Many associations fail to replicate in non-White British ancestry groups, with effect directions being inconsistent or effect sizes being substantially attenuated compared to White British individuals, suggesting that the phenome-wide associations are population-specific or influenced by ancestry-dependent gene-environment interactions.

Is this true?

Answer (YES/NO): NO